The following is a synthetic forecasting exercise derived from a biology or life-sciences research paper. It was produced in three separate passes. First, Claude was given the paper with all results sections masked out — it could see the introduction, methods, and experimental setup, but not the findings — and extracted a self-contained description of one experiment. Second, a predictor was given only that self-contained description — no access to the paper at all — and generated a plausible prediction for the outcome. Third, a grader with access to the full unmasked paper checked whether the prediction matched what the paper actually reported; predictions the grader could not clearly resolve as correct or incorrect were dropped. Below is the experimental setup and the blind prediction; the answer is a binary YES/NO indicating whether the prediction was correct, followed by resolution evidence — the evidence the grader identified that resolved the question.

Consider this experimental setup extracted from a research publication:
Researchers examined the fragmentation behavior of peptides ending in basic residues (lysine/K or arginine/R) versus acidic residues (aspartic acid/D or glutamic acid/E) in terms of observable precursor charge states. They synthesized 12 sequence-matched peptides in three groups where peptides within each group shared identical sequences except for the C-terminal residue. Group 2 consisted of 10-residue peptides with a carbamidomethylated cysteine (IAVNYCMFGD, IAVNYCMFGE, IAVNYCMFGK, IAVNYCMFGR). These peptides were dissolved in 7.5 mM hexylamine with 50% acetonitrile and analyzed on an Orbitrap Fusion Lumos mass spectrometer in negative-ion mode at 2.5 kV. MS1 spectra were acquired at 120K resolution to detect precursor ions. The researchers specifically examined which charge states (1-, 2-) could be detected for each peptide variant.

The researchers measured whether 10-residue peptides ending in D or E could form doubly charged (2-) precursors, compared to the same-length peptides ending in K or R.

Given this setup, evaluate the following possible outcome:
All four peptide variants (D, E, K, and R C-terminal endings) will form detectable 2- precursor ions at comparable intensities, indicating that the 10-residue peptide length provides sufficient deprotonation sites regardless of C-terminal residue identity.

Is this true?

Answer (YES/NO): NO